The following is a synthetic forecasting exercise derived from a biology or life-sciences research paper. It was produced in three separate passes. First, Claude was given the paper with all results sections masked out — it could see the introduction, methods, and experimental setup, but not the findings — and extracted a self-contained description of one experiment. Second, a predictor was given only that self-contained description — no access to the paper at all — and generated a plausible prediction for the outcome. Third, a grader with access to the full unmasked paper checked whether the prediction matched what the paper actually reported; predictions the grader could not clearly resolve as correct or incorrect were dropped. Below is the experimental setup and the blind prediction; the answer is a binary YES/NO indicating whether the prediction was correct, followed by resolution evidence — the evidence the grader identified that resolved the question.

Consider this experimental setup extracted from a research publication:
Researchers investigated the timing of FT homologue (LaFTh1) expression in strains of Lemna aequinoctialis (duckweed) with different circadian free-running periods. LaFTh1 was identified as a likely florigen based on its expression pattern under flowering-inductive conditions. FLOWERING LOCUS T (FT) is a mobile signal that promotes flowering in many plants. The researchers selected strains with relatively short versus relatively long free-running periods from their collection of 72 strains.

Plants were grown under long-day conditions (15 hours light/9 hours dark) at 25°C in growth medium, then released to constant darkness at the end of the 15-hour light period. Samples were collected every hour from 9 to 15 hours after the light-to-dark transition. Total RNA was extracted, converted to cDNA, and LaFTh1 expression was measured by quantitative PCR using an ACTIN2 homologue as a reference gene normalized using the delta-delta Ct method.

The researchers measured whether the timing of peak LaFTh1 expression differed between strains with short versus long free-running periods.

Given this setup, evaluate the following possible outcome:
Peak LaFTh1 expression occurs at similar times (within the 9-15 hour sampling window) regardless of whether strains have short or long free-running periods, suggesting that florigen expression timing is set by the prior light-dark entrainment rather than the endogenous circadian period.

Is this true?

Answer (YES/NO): NO